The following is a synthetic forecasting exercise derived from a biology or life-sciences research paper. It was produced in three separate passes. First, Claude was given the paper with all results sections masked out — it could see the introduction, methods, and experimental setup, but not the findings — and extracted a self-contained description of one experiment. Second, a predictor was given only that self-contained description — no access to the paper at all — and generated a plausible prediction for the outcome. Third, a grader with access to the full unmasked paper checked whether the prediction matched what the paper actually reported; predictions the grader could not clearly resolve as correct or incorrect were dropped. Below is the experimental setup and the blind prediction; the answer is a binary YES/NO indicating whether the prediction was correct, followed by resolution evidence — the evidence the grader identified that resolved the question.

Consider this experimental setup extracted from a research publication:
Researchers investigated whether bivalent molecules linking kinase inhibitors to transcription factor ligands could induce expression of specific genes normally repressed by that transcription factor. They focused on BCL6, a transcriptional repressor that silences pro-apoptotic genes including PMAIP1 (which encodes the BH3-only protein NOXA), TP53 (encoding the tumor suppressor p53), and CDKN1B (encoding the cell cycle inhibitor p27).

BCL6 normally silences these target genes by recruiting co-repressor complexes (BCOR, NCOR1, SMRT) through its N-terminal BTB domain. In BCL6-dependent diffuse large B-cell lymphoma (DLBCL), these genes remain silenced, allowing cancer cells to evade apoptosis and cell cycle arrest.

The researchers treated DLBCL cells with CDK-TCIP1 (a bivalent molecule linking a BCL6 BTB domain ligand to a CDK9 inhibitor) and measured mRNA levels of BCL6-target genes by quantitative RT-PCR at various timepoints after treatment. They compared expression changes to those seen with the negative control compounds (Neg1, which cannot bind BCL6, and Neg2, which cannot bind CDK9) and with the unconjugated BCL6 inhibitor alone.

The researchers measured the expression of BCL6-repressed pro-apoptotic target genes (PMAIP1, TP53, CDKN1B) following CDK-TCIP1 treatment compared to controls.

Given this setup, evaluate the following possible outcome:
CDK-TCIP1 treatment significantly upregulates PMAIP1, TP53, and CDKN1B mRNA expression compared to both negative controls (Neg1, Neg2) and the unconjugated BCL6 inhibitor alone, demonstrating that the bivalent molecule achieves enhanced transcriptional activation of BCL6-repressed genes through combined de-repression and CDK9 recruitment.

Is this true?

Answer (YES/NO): NO